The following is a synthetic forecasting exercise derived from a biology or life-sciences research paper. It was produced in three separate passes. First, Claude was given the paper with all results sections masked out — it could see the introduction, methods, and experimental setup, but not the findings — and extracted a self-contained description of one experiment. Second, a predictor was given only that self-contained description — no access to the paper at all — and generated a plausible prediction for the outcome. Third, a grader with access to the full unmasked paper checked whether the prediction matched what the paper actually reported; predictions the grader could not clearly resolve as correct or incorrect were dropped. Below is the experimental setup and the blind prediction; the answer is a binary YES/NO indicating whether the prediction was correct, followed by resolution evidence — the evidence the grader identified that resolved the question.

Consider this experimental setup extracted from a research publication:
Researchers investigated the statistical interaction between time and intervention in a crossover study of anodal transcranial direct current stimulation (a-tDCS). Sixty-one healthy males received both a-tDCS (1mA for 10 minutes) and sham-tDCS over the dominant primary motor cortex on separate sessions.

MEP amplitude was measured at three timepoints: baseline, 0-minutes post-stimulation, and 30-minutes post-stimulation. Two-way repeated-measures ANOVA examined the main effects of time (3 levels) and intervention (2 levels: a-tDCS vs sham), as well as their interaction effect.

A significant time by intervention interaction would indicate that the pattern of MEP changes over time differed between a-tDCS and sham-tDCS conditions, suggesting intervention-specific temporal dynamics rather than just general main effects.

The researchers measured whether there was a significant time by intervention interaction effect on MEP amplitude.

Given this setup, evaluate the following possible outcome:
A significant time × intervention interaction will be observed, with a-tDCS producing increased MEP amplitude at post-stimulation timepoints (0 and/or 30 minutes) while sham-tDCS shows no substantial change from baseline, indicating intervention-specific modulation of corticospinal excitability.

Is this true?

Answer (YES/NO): YES